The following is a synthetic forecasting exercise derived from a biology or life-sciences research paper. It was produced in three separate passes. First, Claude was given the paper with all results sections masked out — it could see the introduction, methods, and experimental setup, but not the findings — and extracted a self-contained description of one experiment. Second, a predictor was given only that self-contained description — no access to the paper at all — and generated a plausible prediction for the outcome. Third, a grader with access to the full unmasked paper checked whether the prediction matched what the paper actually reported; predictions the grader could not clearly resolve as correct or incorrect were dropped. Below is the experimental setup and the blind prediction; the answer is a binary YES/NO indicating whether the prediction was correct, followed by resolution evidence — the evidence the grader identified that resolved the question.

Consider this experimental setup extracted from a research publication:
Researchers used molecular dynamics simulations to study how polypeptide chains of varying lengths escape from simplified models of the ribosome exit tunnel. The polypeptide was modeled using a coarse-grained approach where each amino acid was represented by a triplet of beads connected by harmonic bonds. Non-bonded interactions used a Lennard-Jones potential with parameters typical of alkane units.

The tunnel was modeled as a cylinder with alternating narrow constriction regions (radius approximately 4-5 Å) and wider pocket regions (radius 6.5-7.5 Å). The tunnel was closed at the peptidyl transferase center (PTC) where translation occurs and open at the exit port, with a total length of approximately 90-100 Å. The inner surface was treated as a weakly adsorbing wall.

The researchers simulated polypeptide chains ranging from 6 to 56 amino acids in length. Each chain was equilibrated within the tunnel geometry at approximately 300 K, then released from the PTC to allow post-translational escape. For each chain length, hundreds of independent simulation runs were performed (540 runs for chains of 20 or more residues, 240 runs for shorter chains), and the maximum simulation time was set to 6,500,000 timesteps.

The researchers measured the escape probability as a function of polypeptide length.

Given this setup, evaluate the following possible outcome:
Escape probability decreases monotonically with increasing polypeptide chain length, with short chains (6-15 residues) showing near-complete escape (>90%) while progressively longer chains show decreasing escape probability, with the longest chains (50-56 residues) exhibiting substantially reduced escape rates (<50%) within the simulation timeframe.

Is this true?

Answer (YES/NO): NO